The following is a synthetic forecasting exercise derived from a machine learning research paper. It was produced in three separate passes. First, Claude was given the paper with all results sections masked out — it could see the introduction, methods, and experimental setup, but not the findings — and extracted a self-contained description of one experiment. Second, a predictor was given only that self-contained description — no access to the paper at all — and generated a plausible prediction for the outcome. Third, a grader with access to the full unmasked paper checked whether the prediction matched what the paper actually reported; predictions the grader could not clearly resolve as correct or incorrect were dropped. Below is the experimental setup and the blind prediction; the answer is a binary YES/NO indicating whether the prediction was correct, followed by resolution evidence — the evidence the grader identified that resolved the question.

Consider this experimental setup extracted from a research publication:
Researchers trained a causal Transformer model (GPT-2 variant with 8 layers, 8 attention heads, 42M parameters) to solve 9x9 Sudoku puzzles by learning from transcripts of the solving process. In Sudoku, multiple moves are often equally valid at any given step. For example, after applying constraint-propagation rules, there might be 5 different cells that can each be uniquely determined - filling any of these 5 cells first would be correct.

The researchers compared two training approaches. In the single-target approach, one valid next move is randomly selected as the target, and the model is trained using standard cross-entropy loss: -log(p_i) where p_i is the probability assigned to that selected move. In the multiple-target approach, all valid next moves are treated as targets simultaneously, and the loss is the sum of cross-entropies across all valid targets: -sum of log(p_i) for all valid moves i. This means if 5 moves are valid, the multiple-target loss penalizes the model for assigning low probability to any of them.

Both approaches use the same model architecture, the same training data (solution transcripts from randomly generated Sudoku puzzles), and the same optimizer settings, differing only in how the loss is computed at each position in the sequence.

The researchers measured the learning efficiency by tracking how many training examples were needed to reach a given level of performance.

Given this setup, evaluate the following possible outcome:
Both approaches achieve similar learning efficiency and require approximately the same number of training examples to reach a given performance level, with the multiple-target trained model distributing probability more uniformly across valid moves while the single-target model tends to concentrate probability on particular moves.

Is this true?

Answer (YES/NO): NO